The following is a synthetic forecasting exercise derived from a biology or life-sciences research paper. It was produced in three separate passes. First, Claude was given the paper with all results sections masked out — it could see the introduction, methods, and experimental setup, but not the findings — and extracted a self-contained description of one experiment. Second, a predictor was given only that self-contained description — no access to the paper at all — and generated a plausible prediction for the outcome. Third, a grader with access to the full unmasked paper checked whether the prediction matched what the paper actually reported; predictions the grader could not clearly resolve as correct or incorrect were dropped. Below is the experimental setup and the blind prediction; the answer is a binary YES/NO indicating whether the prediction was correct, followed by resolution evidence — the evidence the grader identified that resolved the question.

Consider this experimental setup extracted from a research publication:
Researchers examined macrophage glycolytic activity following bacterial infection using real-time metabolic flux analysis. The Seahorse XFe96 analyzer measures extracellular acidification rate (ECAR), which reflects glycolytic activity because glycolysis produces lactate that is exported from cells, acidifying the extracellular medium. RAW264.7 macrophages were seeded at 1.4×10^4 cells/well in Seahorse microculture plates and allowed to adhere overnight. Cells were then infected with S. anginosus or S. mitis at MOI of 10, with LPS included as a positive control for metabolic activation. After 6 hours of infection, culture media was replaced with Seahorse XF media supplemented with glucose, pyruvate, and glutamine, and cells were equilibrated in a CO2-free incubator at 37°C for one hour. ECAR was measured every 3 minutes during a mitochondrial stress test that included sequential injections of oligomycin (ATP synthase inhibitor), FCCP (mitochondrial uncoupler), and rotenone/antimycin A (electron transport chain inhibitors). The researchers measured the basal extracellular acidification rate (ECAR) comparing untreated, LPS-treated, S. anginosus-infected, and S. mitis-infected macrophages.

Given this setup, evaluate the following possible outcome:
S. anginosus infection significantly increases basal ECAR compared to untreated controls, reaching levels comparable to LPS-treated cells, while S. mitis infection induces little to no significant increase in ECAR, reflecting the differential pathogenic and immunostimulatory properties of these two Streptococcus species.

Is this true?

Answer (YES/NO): YES